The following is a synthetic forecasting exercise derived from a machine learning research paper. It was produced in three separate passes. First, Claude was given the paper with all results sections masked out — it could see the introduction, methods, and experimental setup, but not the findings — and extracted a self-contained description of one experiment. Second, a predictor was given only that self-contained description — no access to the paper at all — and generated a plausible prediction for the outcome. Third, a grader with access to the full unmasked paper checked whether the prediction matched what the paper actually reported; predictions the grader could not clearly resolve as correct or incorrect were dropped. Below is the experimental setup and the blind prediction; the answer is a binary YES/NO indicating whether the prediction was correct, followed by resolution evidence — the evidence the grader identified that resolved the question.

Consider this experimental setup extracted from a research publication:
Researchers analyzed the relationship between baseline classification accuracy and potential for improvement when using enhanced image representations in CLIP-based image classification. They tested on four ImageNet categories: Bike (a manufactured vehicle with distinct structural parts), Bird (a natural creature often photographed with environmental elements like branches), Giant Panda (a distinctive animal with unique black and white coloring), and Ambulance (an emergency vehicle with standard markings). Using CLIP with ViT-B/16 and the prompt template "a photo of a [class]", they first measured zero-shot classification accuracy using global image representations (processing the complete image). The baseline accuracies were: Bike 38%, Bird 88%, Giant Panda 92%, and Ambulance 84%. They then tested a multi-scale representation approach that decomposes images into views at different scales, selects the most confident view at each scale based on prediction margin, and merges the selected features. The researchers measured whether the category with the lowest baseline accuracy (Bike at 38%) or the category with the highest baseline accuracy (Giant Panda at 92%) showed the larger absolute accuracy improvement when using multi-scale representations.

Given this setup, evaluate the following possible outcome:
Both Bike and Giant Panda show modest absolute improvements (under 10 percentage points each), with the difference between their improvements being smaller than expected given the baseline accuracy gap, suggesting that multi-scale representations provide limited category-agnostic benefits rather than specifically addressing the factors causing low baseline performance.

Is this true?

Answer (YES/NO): NO